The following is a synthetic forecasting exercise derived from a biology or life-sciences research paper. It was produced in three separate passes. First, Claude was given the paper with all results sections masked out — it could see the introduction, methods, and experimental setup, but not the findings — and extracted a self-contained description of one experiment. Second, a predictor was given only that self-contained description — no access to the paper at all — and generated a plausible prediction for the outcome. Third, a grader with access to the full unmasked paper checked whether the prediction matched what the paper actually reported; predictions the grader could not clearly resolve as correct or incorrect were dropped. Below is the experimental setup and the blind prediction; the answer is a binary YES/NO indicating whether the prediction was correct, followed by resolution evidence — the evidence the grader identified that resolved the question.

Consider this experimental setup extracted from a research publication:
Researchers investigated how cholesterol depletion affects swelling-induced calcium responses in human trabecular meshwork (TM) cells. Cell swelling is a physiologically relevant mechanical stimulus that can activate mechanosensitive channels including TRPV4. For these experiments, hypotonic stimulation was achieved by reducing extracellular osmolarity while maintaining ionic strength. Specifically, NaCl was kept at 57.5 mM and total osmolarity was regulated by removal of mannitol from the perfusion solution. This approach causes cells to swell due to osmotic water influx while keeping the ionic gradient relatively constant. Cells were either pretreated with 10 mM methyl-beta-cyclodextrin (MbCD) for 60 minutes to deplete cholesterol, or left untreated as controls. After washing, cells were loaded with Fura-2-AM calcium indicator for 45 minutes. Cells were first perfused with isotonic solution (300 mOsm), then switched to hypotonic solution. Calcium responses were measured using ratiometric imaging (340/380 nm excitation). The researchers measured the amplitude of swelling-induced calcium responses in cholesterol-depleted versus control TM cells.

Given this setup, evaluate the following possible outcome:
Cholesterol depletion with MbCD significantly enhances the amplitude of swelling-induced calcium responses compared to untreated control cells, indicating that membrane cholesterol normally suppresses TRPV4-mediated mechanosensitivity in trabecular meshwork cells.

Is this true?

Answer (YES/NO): YES